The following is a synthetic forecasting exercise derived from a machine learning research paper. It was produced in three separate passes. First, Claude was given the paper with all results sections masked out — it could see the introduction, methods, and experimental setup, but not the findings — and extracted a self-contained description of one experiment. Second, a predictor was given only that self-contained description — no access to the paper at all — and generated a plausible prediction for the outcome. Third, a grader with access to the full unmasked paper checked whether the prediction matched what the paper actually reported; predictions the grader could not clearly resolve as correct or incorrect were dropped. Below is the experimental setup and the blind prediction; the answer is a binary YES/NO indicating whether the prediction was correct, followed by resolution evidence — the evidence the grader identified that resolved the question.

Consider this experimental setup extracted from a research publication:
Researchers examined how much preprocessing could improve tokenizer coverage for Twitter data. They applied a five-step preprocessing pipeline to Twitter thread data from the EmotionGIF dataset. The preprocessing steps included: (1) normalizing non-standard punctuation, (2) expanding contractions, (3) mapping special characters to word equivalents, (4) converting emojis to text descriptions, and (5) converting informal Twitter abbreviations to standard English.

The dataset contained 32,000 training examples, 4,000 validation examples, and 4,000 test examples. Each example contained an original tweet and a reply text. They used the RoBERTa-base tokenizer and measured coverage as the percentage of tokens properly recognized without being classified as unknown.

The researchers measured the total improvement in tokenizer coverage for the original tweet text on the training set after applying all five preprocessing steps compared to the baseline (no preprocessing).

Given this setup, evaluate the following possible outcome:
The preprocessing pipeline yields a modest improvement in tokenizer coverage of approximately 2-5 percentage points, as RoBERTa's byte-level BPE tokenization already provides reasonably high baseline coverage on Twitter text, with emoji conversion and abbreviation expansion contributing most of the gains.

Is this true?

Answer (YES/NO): NO